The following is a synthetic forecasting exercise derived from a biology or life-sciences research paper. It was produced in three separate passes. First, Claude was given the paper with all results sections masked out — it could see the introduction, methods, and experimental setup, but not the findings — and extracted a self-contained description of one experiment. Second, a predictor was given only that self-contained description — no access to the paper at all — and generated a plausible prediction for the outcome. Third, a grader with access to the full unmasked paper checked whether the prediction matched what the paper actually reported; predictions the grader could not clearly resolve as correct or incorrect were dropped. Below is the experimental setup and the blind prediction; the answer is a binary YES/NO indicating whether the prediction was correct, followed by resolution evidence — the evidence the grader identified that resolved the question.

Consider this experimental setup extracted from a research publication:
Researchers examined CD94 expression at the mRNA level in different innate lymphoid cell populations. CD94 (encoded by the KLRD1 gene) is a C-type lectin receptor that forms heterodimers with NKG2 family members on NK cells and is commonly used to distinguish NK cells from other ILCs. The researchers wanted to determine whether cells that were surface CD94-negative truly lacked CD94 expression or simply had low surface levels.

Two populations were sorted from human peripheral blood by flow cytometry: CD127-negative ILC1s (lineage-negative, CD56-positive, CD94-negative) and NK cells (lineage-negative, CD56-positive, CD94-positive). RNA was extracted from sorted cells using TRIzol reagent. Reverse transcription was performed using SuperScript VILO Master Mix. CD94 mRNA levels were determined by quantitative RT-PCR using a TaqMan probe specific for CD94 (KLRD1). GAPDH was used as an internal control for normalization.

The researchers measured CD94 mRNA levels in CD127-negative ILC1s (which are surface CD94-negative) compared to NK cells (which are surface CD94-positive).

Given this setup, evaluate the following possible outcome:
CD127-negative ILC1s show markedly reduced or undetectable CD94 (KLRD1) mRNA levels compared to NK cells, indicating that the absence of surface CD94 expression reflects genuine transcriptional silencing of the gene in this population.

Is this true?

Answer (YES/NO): NO